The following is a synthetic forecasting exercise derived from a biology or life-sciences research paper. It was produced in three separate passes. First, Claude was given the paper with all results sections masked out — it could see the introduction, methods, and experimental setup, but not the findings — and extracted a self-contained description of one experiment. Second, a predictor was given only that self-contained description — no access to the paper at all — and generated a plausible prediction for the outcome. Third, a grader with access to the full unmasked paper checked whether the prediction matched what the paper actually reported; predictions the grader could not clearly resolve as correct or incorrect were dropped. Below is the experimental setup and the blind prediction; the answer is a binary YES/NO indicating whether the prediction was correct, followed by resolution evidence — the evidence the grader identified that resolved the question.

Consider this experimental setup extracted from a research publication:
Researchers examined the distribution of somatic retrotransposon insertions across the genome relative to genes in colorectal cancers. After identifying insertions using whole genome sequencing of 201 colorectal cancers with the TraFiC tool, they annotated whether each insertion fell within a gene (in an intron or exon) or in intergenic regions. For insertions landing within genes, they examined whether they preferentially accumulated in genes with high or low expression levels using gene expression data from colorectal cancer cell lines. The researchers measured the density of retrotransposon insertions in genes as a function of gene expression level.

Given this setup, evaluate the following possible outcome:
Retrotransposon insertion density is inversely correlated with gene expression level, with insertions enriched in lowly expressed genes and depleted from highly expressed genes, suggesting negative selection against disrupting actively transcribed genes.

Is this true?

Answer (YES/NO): YES